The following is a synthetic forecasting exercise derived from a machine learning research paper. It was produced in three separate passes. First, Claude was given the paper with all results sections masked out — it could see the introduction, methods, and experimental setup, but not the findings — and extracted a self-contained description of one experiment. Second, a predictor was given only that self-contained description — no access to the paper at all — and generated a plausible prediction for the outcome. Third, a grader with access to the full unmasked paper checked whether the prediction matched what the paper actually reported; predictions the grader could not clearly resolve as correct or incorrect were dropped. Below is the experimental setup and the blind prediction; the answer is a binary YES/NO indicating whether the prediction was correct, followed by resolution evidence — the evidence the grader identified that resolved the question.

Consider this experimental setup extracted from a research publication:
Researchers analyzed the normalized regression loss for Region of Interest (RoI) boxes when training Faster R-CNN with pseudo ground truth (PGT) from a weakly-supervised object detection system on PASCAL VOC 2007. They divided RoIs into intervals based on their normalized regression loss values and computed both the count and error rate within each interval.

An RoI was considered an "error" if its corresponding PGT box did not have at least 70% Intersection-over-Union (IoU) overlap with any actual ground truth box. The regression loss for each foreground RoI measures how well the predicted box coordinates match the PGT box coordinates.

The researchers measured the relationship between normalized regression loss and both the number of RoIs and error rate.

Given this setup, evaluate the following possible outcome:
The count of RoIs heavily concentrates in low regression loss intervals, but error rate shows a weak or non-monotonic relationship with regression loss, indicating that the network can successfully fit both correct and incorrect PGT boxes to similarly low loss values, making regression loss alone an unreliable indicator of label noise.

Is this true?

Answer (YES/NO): NO